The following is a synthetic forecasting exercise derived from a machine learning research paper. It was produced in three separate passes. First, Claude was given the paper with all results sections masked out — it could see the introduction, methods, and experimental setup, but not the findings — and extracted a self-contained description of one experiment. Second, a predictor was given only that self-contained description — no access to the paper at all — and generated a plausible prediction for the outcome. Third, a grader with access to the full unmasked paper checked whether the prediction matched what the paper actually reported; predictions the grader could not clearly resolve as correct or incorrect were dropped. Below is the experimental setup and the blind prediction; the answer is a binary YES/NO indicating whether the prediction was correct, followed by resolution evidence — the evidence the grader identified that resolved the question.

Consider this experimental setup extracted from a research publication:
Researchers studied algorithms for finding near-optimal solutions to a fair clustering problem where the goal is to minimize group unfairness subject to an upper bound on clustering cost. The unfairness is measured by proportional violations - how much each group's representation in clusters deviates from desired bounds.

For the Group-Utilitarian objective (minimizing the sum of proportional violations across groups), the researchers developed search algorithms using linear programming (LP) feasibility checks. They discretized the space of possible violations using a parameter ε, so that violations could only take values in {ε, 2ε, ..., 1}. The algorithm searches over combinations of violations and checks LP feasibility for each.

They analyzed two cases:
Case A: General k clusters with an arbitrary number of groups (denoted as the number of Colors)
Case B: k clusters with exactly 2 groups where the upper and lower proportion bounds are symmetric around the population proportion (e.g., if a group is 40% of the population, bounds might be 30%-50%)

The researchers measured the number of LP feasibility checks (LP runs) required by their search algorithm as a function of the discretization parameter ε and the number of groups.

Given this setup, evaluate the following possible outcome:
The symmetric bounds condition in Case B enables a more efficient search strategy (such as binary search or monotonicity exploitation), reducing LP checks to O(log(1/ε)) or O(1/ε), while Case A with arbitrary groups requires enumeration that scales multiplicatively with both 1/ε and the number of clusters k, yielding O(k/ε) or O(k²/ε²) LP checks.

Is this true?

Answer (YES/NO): NO